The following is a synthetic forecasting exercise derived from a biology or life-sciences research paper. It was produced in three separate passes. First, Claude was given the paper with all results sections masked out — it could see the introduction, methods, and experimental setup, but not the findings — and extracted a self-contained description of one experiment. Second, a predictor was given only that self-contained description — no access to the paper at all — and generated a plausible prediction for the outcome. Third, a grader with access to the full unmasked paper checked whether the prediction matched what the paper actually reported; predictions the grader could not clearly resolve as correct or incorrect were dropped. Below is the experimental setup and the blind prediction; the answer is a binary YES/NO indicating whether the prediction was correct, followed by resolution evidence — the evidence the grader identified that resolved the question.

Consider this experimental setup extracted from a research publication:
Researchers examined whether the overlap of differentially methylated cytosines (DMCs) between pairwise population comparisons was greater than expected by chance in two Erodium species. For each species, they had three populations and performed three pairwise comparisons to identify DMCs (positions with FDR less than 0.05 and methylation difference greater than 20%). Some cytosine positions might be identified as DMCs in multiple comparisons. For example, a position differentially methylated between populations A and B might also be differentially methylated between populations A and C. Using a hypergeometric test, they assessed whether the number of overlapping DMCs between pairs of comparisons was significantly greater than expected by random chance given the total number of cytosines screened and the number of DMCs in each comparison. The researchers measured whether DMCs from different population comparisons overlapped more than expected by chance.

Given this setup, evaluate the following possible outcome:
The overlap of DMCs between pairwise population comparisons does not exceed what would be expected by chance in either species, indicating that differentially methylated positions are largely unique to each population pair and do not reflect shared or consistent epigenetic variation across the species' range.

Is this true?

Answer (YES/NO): YES